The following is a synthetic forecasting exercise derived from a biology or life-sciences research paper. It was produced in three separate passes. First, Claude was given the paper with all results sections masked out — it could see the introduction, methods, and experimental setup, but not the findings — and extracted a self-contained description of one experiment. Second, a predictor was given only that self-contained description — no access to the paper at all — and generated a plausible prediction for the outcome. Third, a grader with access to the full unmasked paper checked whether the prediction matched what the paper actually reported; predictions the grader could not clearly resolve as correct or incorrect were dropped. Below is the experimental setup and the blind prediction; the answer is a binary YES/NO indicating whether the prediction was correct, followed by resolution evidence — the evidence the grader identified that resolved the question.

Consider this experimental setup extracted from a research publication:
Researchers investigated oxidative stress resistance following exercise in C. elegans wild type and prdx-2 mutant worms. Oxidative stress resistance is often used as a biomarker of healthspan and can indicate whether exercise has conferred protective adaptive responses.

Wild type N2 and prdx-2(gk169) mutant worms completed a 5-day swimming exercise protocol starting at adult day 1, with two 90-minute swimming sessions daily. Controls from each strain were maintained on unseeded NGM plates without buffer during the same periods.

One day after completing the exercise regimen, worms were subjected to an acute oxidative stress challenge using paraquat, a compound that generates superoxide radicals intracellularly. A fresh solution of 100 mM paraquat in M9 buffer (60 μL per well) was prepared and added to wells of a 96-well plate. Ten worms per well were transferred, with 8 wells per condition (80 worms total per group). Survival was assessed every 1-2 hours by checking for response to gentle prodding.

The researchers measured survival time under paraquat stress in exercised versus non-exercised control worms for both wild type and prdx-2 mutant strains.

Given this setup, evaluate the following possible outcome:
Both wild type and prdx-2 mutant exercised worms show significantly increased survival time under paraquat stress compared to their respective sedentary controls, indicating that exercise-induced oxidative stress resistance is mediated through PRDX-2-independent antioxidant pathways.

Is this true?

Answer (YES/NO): NO